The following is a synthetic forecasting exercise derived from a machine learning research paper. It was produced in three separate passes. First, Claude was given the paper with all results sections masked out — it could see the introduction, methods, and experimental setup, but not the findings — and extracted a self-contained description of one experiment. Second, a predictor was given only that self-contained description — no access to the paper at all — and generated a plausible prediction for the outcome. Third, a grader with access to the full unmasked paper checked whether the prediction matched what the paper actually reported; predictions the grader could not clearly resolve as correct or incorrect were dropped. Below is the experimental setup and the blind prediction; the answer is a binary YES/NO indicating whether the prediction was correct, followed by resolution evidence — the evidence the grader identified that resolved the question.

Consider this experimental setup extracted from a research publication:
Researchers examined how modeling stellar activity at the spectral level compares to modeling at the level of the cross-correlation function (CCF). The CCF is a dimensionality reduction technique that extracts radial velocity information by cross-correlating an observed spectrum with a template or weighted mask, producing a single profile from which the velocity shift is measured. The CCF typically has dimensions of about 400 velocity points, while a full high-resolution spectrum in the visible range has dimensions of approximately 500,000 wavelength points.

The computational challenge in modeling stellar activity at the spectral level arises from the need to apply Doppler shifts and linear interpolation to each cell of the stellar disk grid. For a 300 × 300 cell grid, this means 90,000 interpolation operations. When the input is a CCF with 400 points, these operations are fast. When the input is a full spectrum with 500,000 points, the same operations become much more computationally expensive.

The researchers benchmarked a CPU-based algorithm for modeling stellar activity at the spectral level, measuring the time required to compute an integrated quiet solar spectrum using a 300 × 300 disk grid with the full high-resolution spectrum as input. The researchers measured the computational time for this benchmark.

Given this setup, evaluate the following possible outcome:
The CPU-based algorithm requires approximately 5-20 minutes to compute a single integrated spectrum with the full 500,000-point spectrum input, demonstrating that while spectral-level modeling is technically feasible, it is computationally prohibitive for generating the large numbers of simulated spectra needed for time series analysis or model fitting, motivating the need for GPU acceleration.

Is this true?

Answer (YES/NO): YES